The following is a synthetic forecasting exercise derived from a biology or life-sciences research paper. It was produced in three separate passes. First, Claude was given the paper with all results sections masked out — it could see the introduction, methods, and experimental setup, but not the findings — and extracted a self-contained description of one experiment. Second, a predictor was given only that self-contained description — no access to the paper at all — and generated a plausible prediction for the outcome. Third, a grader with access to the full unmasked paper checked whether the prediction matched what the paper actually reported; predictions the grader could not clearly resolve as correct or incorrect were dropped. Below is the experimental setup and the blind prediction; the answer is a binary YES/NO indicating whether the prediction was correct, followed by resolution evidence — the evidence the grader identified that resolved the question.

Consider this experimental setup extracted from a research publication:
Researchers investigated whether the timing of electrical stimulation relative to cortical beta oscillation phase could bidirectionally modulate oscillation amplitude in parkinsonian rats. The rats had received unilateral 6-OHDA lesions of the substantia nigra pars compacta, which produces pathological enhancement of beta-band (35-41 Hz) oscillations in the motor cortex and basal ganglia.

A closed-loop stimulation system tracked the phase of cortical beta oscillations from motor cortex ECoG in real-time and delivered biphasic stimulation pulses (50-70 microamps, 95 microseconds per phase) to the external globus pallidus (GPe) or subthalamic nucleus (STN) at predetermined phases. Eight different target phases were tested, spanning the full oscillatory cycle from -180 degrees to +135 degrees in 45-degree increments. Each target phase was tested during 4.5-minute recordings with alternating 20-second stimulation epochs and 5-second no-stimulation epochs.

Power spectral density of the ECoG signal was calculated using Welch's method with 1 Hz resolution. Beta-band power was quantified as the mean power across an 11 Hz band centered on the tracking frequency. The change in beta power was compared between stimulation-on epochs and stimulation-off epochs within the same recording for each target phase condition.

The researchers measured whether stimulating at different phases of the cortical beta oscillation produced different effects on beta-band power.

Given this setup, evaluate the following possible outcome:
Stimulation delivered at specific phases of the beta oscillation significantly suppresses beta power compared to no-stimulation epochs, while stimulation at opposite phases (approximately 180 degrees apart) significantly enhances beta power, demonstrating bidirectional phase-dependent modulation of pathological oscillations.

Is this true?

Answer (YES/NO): YES